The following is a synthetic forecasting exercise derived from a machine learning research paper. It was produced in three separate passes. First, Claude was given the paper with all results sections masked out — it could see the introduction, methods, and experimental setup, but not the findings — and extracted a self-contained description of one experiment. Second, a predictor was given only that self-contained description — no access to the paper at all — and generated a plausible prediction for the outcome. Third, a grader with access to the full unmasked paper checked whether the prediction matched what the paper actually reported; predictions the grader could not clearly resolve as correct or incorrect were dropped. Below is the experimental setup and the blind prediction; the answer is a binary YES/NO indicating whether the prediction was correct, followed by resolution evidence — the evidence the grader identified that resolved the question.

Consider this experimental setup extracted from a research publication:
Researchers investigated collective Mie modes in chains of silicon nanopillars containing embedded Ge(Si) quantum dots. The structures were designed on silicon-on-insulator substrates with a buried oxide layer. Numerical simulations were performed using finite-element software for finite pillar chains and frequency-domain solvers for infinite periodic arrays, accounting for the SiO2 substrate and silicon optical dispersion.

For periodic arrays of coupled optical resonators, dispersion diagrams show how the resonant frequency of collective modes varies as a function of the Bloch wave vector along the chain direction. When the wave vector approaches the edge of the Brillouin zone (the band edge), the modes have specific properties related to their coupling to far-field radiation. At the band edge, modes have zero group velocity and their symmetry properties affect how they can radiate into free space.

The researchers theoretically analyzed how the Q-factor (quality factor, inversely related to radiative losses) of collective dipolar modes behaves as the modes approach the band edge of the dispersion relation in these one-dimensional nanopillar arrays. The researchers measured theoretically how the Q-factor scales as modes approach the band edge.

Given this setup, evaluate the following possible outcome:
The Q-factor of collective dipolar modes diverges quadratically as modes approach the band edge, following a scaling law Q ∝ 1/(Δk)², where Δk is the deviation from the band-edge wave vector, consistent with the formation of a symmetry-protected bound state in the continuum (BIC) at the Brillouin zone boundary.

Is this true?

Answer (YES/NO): NO